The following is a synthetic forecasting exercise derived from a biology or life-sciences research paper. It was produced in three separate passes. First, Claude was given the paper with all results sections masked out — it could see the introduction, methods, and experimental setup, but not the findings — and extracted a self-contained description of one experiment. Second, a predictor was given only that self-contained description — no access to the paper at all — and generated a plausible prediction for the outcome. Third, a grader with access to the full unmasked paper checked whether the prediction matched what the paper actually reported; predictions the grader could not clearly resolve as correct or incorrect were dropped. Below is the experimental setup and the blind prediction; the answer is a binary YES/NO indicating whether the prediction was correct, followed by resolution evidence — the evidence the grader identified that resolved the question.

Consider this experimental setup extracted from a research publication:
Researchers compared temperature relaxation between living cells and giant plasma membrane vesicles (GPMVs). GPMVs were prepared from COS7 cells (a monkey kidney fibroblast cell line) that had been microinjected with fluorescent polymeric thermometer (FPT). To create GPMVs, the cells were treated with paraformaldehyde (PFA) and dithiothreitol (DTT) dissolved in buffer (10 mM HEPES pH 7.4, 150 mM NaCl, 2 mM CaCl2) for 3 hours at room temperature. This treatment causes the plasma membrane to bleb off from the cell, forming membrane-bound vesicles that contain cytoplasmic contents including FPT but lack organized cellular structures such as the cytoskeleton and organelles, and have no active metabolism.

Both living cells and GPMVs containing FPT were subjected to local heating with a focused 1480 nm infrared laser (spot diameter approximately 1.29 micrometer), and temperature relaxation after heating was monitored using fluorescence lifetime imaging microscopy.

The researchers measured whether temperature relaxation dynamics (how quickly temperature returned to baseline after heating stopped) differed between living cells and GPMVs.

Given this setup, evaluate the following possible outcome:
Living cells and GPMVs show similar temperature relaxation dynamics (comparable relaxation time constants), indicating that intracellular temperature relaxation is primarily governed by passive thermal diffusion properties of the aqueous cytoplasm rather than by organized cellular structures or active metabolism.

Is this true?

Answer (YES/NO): NO